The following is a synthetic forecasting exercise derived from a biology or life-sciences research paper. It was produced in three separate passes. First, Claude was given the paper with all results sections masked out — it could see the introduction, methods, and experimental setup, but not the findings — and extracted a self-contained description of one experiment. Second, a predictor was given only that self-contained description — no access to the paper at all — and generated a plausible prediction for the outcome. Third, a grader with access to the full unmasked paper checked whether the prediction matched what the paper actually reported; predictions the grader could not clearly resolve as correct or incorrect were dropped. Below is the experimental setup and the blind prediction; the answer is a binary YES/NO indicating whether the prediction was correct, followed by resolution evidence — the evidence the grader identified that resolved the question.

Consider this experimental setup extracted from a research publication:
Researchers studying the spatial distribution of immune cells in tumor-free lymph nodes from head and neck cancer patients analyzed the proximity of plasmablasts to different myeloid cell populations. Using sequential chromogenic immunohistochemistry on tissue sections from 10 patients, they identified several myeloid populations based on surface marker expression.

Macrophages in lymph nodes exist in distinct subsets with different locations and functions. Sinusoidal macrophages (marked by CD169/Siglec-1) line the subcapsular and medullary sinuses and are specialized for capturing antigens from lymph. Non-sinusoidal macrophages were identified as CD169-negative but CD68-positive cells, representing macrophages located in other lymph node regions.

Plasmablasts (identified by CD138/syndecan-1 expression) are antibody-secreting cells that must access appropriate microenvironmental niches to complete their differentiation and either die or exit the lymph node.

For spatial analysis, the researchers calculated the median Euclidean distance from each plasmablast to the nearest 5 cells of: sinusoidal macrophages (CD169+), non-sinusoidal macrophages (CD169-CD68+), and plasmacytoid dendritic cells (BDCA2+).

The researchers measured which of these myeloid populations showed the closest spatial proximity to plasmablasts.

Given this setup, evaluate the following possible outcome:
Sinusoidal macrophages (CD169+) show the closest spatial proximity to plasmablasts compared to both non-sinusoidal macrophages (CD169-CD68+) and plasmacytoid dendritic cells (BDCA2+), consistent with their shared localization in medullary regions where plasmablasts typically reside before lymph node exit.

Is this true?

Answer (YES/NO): NO